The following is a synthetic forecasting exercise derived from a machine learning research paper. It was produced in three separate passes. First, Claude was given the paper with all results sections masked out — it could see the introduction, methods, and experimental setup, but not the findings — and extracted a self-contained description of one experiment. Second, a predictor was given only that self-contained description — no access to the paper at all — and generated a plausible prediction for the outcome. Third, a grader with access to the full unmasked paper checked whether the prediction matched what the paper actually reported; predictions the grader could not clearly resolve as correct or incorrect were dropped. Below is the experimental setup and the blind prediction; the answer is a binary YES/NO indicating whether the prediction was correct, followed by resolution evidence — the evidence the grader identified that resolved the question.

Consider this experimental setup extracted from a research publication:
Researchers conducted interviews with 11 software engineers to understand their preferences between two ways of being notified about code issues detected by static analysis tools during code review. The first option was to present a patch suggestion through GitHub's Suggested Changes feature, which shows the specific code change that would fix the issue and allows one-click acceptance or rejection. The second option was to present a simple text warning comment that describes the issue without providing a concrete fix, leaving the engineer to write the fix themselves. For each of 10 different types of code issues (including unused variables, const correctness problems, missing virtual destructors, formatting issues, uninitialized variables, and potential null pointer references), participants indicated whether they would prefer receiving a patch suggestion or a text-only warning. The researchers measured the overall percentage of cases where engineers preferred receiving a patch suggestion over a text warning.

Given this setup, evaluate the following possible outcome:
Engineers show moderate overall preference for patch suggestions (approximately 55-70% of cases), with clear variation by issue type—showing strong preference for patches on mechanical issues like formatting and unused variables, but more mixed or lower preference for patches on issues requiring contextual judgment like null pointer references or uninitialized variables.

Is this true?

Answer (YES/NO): NO